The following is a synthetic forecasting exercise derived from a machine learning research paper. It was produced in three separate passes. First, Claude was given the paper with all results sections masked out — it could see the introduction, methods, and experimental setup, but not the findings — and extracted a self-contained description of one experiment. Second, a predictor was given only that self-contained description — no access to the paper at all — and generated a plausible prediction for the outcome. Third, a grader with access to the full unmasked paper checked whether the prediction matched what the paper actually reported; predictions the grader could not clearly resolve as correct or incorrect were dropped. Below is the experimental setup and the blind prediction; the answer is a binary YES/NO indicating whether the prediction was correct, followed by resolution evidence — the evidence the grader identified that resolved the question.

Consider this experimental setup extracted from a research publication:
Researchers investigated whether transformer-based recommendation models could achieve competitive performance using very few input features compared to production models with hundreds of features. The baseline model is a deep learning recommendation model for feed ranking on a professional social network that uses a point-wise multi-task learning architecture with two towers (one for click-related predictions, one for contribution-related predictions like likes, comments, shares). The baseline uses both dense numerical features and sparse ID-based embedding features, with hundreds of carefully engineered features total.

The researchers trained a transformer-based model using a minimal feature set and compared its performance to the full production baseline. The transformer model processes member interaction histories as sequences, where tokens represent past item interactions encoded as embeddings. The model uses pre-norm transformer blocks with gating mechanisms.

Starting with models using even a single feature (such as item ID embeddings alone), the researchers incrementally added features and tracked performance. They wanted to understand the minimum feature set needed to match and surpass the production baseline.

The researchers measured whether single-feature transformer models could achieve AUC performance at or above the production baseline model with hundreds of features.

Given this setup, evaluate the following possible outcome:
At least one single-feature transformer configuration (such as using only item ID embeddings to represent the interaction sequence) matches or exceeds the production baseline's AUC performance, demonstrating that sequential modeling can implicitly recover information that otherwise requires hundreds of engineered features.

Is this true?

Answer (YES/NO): NO